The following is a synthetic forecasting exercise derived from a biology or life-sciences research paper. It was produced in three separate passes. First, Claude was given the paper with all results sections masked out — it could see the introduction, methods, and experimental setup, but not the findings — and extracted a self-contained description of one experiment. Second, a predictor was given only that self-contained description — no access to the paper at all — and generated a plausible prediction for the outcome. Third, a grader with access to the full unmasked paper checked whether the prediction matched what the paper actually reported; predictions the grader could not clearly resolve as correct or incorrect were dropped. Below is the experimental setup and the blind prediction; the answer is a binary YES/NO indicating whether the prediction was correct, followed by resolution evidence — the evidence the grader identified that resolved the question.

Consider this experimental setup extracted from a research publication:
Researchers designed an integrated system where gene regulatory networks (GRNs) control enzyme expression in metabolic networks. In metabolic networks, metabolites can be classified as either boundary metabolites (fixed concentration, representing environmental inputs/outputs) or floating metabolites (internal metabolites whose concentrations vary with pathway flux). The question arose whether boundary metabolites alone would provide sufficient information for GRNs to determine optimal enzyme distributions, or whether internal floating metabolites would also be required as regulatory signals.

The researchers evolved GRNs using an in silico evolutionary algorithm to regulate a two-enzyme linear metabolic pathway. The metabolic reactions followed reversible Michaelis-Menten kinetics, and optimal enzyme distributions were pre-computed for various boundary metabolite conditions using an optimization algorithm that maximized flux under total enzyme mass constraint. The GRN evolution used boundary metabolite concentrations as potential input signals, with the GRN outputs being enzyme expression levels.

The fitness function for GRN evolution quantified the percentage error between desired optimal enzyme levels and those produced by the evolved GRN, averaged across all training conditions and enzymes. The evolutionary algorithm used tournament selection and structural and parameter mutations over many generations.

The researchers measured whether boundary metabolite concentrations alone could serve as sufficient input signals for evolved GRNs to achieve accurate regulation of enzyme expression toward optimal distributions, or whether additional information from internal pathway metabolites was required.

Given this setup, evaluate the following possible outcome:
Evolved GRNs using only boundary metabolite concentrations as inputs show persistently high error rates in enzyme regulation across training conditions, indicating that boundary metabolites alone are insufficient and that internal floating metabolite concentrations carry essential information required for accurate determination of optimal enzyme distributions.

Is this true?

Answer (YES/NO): NO